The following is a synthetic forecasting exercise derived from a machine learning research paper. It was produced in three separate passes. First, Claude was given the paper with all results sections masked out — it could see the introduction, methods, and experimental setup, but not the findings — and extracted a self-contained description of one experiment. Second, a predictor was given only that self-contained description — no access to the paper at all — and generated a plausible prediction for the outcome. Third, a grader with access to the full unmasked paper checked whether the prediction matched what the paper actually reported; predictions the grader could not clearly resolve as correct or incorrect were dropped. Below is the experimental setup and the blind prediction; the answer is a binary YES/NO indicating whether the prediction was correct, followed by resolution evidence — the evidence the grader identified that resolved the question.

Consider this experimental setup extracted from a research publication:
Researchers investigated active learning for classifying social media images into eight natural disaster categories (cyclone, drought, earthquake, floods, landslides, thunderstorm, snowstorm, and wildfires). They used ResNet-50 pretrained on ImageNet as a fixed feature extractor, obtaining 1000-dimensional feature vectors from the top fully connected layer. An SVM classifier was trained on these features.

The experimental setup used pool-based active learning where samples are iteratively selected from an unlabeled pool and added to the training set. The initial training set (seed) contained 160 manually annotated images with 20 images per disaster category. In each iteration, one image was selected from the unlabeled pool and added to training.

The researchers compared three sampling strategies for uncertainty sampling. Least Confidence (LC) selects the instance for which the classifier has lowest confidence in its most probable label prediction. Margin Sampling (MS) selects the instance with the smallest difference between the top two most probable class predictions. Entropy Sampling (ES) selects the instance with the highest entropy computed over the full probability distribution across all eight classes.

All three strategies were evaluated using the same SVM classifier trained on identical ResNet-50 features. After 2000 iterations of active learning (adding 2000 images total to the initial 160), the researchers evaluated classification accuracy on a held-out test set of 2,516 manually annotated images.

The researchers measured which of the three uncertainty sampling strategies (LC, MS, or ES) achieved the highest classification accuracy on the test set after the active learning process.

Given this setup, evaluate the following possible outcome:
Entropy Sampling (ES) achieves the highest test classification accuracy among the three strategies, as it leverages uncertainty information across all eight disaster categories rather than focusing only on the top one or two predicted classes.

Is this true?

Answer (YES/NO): NO